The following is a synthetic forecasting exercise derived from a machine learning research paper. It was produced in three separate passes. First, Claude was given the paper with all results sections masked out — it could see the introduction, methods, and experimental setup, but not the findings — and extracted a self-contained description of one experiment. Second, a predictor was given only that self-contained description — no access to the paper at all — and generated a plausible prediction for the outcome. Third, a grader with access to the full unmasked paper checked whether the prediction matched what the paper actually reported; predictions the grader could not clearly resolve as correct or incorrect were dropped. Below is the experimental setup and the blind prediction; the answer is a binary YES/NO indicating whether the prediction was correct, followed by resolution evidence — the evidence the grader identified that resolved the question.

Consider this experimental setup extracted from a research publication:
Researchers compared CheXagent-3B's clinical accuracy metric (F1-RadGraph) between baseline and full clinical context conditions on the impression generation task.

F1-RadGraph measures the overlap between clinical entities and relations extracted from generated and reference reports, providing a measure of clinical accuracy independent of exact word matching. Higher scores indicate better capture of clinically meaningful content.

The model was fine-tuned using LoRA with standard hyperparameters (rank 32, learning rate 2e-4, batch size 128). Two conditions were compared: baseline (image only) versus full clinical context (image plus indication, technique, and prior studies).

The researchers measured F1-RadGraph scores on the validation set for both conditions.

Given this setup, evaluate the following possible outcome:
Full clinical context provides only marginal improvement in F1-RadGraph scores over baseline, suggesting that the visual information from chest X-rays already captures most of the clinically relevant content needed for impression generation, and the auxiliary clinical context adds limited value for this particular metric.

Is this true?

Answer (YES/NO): NO